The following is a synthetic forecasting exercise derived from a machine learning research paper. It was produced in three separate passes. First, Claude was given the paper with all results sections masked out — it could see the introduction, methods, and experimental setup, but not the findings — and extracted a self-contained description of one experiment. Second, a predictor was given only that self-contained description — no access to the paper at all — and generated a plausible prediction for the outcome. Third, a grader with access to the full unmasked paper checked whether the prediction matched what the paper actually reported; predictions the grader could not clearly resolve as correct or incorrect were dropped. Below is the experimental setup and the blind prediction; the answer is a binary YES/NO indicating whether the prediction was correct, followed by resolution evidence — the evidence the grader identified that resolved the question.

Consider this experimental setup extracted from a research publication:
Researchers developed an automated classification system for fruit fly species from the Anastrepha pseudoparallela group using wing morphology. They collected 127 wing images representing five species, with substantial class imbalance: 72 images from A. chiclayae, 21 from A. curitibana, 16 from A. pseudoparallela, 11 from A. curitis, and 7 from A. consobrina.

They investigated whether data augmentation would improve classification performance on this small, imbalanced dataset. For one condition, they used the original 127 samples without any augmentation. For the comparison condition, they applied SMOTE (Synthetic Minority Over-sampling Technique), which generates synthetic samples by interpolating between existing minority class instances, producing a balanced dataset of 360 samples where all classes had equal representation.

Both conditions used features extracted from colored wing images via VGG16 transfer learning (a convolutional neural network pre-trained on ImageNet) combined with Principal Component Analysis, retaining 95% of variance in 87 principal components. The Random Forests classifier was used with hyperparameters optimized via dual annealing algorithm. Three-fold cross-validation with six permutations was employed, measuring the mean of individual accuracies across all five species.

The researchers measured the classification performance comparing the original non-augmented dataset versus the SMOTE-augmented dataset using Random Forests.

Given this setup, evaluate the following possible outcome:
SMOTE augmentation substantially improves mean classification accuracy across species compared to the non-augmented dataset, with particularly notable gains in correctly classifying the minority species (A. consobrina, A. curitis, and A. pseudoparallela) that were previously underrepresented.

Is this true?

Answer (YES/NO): YES